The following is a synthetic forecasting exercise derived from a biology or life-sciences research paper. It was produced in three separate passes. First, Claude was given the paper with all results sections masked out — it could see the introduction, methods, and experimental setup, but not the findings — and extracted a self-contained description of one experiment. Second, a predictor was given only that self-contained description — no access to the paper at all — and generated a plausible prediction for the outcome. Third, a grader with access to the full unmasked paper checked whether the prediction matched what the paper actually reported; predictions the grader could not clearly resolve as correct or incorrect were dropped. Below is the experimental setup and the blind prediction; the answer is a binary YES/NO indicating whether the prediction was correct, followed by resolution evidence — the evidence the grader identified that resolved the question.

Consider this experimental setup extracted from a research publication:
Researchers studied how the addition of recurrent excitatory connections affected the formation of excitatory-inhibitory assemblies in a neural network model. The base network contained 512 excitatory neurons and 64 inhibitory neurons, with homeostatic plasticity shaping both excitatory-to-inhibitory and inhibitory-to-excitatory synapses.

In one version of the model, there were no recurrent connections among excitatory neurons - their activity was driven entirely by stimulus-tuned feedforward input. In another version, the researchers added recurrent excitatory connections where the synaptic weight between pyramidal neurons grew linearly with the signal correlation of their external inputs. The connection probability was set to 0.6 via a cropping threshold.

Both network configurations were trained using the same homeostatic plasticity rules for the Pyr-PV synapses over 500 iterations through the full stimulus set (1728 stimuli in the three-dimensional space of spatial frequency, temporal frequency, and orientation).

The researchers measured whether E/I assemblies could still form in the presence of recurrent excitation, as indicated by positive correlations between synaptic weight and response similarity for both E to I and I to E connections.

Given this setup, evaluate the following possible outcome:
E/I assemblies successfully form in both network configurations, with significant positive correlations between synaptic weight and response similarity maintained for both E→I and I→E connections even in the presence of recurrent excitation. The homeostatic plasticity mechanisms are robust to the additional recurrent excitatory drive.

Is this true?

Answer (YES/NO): YES